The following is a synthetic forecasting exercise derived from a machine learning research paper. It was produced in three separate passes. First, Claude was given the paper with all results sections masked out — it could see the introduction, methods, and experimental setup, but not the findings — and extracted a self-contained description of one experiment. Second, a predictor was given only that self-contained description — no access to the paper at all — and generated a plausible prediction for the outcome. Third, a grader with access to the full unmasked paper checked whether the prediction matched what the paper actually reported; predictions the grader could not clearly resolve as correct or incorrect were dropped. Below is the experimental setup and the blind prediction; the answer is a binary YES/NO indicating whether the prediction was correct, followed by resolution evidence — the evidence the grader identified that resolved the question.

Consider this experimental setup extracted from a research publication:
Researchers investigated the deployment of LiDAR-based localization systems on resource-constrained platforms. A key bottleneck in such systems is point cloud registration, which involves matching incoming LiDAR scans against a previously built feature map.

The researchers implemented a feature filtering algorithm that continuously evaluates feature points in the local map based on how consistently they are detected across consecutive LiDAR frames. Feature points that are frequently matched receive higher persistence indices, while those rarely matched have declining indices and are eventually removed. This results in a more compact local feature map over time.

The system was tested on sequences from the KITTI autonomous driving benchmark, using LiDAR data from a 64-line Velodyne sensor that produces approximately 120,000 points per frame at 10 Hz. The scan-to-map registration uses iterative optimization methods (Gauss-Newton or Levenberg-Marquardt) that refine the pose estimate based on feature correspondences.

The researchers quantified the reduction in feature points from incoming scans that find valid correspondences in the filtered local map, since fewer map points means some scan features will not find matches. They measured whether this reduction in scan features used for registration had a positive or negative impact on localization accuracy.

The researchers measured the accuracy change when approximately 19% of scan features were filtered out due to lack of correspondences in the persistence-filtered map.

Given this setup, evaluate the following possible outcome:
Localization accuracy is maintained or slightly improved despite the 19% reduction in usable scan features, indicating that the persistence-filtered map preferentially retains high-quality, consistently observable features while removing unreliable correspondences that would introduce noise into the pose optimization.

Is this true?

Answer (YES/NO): YES